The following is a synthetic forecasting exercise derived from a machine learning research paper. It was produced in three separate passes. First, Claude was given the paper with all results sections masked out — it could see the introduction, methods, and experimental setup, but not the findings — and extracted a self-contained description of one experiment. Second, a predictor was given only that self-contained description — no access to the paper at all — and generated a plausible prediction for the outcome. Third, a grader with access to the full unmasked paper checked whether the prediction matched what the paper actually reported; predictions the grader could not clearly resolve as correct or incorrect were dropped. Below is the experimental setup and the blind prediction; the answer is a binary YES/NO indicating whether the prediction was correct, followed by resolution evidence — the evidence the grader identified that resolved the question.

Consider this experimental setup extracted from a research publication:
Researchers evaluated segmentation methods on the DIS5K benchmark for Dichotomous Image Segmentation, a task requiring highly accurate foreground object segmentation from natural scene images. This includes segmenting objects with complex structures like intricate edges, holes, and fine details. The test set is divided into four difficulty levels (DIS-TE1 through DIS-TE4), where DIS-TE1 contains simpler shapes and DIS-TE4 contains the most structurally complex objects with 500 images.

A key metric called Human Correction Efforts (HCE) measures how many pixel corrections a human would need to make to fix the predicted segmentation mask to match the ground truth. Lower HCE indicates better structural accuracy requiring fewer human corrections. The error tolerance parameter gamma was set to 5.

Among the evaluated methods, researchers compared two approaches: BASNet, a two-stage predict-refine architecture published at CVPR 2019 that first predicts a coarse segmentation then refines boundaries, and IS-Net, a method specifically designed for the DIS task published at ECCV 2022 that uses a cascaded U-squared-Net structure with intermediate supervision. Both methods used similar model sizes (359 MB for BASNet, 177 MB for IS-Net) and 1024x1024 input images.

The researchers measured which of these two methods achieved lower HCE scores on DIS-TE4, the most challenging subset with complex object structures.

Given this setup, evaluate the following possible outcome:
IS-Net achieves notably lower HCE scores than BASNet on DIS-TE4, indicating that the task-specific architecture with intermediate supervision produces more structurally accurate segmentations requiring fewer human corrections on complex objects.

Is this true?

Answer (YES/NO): NO